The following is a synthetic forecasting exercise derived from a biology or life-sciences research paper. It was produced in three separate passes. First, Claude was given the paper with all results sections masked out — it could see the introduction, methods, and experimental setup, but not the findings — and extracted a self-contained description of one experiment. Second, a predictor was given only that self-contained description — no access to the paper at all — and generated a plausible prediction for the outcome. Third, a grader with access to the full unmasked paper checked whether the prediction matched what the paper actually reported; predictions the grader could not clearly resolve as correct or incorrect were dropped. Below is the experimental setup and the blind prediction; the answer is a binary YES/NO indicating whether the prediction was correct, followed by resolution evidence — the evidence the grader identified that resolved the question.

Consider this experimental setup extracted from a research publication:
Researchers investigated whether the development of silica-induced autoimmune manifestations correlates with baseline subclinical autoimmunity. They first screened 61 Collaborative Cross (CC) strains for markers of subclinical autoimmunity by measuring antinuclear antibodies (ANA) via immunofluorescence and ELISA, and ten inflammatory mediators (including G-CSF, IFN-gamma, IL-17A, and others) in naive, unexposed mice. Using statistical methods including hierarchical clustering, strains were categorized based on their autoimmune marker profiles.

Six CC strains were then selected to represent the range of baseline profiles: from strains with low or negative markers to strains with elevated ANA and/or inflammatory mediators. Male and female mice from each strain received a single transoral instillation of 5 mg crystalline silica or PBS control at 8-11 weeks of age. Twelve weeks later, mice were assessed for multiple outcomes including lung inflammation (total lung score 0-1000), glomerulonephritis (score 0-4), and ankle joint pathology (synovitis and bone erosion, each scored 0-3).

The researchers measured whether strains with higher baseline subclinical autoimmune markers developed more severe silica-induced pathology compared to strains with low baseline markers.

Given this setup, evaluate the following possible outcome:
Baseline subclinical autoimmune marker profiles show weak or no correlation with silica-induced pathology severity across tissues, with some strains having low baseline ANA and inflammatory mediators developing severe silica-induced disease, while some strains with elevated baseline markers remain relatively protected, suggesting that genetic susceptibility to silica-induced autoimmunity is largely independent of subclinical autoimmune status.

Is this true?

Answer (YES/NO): NO